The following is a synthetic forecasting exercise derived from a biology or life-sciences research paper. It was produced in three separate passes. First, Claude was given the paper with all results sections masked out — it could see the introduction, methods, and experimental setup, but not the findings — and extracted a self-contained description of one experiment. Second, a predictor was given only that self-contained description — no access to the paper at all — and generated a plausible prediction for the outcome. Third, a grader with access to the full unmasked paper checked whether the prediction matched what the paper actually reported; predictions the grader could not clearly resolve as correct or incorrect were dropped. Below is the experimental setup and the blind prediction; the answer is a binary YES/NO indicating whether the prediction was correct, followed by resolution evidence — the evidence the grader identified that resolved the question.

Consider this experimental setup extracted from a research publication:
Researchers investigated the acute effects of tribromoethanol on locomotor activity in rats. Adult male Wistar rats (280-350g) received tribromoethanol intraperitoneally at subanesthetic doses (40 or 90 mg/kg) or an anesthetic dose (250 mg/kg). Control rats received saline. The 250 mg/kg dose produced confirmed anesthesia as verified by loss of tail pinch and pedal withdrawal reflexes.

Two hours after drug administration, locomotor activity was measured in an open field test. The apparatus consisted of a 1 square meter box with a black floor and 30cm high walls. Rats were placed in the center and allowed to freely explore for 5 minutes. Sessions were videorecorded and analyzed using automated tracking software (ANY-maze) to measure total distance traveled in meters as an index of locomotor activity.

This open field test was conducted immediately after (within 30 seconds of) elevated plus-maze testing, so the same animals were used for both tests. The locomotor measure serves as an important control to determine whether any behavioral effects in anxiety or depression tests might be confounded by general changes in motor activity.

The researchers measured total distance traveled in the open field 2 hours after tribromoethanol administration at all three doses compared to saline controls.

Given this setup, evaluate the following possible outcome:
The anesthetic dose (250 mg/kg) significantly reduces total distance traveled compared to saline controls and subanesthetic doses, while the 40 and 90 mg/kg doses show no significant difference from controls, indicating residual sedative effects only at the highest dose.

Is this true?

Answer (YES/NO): NO